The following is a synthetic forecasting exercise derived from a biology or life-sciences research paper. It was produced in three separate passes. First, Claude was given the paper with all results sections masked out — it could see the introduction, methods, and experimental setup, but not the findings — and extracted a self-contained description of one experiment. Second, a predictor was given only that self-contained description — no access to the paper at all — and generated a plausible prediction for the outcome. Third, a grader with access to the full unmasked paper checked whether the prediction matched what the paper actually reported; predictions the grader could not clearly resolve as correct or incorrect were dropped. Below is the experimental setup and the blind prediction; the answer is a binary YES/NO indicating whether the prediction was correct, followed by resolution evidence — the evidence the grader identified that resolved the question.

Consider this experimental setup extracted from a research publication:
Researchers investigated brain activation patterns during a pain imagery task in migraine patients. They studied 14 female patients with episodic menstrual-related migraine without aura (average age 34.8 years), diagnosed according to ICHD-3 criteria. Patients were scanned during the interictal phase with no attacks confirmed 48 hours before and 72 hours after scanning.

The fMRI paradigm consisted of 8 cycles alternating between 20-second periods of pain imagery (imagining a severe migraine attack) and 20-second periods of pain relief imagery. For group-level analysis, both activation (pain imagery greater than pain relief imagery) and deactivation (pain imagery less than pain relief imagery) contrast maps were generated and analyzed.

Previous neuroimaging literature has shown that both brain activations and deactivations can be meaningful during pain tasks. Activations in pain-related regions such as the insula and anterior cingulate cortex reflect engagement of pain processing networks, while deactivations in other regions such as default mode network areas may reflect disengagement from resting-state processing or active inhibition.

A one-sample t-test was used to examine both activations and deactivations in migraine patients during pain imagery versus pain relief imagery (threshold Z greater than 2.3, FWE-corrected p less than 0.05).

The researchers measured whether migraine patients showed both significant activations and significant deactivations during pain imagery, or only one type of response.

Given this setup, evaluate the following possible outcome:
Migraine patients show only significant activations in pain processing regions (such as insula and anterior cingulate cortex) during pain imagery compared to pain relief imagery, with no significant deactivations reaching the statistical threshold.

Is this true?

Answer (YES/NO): NO